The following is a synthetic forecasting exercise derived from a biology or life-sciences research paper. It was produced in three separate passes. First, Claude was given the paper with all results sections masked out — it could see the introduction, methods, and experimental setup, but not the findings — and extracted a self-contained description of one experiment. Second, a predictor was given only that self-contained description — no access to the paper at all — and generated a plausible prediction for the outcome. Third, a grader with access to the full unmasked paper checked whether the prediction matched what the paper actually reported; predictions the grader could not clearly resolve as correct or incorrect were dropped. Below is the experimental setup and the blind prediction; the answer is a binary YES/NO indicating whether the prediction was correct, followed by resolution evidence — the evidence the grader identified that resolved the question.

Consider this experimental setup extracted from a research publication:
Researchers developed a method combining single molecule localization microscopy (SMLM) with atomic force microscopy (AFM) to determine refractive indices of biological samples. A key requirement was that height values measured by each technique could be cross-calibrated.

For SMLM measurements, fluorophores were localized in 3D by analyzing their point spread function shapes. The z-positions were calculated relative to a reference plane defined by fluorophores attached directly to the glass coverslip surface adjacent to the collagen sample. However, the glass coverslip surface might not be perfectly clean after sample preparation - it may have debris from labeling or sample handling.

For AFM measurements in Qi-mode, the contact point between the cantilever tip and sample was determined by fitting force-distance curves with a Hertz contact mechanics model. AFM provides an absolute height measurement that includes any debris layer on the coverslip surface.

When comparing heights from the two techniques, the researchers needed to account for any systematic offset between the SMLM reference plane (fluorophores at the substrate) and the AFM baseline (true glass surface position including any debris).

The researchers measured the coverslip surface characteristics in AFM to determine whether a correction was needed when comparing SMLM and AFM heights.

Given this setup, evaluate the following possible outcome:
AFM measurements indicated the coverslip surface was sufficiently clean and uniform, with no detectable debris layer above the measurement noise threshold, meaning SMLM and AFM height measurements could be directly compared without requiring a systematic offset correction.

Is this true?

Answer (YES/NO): NO